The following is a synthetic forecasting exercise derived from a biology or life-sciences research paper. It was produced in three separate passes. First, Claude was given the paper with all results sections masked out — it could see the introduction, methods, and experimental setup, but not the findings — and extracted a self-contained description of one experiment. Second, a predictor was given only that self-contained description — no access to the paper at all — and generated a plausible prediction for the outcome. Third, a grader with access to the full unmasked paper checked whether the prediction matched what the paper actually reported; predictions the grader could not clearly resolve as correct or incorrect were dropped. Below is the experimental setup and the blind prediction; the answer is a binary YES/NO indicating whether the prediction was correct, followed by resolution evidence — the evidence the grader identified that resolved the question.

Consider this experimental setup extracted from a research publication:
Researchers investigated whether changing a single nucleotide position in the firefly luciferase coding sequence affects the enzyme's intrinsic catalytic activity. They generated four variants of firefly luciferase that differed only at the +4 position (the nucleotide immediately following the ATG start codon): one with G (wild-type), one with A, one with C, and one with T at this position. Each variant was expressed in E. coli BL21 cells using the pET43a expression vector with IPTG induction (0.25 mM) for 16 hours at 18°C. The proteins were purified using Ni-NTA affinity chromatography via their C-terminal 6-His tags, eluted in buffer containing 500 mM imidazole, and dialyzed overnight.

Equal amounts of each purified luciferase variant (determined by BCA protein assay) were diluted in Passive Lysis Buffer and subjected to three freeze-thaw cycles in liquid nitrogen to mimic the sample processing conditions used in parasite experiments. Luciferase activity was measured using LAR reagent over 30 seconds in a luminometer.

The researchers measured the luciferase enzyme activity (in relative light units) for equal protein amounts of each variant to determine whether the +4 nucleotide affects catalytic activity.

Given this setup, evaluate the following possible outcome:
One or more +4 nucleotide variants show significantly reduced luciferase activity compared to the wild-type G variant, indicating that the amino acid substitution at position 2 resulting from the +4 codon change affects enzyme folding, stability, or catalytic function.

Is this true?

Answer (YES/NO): NO